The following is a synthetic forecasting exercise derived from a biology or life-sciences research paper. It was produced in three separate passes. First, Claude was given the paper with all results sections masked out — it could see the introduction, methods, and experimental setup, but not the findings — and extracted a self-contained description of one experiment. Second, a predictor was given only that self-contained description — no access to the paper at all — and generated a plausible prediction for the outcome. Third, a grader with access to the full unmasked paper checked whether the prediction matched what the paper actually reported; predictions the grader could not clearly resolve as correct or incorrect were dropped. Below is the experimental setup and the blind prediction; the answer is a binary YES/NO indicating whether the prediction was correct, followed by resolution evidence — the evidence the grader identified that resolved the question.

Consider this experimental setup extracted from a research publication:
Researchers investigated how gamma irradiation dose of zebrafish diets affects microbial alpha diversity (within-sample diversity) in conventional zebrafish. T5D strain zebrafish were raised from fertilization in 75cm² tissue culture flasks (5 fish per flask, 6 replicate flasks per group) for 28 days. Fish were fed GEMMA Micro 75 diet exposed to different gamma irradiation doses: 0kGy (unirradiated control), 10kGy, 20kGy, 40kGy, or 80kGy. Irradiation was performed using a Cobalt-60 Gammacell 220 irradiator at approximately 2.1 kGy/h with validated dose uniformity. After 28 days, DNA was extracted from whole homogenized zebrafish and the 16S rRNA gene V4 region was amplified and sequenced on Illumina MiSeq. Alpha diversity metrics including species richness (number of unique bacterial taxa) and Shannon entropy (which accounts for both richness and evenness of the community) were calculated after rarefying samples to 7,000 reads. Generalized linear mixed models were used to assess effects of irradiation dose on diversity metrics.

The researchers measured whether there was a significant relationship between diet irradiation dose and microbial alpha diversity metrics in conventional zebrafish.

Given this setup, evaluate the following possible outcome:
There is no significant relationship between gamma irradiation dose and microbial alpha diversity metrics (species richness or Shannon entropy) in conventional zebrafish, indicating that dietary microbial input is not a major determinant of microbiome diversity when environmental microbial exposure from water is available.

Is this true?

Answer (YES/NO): YES